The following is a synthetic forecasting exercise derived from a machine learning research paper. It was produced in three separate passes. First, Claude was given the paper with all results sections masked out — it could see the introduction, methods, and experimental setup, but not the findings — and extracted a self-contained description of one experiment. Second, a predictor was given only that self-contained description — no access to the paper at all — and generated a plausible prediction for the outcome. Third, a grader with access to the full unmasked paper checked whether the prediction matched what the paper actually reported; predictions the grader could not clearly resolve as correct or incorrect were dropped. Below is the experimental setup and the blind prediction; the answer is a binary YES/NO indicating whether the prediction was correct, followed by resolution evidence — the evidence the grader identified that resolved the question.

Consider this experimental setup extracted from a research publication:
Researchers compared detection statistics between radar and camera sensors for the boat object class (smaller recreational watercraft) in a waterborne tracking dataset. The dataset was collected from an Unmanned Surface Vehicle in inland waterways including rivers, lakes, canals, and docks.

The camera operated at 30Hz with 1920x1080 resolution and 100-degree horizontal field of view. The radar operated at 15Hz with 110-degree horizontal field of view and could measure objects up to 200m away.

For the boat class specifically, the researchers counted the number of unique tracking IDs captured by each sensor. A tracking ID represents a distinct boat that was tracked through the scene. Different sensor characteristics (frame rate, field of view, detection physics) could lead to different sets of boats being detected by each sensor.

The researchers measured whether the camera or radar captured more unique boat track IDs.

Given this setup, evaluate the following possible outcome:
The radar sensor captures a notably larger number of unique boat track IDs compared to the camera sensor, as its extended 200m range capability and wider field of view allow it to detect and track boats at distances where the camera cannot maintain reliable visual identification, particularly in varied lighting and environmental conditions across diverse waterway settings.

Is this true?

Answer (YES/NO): NO